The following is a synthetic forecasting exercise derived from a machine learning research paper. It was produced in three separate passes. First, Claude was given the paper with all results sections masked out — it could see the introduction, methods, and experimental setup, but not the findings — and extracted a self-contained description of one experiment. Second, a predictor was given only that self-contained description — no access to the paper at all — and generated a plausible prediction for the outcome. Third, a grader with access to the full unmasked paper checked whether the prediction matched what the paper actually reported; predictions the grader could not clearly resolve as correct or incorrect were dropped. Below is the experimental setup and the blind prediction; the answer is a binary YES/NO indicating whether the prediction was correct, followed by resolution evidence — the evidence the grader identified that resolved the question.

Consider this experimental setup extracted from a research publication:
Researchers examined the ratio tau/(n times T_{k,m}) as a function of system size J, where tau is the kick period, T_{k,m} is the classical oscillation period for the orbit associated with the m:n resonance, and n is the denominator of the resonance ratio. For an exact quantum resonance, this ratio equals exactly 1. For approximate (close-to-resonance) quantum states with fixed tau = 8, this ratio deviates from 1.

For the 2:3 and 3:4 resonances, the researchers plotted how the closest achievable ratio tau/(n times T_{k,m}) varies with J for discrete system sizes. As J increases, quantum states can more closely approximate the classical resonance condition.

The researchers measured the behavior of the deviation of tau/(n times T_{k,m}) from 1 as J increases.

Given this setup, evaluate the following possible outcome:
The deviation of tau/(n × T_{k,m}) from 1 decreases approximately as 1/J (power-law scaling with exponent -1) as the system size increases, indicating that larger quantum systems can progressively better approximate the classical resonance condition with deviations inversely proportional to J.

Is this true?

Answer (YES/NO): YES